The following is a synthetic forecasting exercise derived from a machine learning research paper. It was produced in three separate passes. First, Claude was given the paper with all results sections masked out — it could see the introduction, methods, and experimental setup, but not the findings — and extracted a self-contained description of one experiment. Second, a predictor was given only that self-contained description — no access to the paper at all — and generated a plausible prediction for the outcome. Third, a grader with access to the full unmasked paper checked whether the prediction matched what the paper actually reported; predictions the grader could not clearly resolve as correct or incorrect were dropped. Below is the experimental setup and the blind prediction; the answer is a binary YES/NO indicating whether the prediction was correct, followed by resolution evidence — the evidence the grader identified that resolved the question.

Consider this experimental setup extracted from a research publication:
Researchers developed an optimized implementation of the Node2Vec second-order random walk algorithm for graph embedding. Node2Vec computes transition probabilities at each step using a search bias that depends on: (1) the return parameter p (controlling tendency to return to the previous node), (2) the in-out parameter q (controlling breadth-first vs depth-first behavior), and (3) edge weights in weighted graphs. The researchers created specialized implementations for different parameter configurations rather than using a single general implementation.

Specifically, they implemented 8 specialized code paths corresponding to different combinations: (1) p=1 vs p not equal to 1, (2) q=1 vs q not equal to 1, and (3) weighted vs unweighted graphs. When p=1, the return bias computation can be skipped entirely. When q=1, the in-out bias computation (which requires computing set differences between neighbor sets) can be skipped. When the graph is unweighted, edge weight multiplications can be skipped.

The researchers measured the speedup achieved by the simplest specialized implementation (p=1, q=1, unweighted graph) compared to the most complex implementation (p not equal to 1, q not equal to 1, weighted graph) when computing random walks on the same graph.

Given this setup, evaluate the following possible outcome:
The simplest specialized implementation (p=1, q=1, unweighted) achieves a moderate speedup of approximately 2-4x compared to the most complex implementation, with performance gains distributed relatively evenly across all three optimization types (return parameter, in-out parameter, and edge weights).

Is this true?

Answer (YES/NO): NO